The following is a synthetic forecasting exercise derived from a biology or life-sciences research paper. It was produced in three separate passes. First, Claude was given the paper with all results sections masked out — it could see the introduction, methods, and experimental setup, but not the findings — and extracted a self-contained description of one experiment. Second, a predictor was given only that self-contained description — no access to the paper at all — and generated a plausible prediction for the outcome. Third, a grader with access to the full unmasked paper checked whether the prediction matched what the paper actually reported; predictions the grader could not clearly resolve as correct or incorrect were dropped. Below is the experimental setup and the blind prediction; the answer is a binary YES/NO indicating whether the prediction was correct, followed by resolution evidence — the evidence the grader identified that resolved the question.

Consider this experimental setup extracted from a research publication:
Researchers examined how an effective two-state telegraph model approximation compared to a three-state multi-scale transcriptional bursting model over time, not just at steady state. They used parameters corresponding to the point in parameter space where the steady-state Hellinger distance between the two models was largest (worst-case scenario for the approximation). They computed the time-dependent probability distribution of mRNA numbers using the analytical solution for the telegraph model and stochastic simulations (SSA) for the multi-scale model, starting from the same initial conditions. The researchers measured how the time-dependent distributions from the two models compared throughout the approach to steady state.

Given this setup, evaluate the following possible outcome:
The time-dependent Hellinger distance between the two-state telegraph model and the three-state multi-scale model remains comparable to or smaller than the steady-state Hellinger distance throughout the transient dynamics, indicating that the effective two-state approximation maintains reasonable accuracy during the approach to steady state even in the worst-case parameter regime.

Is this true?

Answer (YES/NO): NO